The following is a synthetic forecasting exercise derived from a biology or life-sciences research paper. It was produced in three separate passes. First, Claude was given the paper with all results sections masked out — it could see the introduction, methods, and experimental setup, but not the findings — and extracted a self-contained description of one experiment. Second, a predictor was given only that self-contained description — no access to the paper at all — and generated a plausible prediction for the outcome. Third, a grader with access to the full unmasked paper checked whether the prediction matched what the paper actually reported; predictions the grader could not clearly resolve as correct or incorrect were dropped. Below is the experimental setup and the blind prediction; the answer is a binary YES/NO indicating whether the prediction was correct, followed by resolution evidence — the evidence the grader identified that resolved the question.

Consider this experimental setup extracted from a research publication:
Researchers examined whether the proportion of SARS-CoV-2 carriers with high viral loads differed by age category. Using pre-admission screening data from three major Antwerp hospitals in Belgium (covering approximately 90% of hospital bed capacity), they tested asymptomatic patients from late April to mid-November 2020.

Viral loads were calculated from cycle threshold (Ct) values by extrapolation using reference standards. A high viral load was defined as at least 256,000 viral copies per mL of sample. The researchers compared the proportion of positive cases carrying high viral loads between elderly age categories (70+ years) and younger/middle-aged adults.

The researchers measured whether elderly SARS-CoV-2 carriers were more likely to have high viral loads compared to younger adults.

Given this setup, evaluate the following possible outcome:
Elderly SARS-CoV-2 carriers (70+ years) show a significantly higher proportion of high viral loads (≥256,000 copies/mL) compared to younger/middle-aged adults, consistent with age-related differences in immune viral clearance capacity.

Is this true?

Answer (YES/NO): YES